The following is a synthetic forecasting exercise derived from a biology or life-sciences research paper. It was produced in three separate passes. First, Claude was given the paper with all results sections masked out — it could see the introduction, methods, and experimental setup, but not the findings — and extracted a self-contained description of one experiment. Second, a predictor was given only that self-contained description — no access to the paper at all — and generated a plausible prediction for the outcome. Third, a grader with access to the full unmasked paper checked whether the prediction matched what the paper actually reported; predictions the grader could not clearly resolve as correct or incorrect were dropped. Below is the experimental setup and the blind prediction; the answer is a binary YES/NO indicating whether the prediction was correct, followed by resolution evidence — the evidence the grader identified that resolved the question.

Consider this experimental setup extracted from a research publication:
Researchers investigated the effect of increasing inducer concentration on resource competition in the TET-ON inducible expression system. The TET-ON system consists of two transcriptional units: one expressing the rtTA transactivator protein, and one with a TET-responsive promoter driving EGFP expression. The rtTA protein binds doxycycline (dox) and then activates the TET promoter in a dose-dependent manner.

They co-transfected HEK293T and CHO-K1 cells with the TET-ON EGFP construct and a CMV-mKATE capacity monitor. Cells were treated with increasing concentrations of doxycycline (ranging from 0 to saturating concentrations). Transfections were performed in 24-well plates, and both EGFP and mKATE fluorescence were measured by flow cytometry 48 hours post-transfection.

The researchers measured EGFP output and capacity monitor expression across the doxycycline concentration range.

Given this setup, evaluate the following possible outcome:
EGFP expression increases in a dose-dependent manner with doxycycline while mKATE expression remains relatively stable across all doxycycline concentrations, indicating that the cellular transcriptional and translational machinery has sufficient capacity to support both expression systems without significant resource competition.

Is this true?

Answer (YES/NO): NO